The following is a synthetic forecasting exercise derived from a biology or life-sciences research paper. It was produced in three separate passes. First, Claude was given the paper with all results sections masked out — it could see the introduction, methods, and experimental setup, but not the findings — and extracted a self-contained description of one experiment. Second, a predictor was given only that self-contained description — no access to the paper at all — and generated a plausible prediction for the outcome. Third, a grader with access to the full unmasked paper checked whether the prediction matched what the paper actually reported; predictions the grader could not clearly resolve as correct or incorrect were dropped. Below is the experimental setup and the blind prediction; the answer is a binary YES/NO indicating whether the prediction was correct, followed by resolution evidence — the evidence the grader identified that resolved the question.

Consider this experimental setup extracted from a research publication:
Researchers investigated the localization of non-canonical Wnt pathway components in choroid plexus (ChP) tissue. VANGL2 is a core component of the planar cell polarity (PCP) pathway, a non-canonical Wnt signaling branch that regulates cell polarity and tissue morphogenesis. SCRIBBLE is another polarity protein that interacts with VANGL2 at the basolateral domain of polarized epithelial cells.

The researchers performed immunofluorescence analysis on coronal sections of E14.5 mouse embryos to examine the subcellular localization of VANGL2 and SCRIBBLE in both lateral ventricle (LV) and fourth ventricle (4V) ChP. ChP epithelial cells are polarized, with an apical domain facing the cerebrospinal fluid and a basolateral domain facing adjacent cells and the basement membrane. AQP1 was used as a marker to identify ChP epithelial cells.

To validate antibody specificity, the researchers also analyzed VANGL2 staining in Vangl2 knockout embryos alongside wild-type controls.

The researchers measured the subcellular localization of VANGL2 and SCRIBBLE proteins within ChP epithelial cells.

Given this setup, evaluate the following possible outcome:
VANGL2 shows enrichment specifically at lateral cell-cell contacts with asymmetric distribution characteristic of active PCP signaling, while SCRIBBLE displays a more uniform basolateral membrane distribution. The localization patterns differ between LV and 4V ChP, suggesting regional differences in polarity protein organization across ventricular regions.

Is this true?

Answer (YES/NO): NO